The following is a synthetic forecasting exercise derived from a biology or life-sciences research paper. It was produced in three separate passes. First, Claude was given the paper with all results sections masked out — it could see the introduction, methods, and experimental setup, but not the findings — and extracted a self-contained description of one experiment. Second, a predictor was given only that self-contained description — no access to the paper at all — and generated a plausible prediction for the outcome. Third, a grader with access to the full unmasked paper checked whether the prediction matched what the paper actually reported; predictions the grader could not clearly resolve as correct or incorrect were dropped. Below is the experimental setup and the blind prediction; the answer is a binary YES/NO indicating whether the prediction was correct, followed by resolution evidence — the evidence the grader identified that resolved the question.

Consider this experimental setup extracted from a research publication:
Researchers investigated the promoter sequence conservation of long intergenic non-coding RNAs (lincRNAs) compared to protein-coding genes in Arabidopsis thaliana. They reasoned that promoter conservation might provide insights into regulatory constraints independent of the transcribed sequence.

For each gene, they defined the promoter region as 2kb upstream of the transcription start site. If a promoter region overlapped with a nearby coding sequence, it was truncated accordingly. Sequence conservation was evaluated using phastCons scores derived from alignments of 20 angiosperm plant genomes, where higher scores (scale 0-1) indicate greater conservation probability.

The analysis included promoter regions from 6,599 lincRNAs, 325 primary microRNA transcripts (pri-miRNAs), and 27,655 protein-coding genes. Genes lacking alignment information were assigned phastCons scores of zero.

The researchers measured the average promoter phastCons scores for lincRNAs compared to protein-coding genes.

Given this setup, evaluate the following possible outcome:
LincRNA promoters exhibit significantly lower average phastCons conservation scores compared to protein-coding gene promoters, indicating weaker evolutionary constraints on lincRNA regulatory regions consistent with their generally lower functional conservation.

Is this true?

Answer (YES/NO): NO